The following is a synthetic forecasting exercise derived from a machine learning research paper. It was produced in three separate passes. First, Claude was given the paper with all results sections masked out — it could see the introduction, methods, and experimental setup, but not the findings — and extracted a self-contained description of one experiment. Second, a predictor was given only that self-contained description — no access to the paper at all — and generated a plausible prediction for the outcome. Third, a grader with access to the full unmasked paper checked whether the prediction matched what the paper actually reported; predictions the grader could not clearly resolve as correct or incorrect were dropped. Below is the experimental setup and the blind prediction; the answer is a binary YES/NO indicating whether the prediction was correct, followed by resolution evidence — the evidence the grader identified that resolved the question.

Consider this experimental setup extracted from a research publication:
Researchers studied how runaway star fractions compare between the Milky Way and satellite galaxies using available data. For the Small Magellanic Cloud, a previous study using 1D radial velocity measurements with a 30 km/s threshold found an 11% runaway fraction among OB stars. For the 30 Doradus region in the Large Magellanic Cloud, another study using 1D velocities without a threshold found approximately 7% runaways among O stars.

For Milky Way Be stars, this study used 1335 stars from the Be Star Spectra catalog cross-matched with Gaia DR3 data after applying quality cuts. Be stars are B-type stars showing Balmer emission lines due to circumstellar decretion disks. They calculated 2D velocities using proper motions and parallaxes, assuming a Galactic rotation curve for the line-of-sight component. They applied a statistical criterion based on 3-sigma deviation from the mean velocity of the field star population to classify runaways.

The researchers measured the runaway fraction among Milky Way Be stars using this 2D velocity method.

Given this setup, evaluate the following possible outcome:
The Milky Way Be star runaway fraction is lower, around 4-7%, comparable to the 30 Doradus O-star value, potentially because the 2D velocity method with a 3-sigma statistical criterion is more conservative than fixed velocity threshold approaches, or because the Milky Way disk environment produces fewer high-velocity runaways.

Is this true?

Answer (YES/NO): YES